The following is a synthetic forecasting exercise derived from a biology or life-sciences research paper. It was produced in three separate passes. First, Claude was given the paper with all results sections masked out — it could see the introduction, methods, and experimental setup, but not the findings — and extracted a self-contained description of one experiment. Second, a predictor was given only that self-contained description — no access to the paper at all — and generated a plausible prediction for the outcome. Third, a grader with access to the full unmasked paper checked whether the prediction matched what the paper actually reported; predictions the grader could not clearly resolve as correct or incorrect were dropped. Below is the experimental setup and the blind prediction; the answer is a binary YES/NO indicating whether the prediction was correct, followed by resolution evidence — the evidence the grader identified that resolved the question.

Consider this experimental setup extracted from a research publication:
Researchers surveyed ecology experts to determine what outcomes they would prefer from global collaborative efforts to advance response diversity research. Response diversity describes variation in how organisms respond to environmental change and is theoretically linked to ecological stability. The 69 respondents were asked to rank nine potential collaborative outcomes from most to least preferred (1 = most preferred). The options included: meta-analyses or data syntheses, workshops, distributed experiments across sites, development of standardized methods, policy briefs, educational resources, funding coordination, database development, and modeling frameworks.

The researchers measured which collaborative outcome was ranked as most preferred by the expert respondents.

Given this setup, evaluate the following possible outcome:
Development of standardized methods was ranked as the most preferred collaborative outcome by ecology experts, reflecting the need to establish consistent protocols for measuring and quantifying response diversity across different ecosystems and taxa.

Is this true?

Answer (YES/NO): NO